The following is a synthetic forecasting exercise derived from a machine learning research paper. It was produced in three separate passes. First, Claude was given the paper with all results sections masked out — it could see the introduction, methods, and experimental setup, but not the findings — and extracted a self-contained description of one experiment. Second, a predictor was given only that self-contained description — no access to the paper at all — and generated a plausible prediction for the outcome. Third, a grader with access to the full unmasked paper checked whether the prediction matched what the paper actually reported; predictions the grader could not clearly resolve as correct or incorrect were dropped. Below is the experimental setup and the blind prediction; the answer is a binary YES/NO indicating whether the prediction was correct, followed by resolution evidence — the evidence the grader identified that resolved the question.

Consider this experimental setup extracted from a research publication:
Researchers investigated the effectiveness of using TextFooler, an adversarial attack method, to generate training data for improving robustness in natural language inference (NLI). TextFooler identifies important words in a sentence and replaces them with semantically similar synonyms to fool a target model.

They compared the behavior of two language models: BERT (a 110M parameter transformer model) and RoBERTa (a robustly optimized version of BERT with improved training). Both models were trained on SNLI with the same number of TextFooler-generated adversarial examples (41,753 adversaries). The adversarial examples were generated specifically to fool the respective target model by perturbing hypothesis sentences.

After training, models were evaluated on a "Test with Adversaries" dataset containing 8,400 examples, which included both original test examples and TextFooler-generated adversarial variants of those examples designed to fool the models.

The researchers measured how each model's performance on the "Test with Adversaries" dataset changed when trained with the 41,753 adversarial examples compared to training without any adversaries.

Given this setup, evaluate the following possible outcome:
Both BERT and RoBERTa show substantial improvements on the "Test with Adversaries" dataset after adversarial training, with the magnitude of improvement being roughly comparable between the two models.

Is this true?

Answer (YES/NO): NO